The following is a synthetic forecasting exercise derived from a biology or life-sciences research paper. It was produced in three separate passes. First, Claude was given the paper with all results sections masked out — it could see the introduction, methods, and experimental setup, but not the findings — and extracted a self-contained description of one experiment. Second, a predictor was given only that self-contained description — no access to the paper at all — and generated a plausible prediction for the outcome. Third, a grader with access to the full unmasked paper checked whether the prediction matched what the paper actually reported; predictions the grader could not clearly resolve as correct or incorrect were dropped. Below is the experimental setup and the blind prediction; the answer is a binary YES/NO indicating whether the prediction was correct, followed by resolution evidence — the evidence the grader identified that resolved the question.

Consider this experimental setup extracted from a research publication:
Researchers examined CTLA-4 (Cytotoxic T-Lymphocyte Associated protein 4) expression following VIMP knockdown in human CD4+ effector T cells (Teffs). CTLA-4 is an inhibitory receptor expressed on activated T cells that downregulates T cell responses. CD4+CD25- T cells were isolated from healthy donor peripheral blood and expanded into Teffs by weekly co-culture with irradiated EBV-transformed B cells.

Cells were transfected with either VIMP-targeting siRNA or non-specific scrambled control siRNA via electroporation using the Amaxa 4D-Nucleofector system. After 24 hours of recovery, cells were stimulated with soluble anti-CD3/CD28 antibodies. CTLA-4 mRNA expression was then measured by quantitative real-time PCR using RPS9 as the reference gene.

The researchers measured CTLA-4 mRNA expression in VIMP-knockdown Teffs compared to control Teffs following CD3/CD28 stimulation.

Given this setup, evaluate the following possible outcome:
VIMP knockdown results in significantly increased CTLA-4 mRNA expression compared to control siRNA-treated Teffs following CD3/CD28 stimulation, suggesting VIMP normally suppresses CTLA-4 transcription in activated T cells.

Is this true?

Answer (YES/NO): NO